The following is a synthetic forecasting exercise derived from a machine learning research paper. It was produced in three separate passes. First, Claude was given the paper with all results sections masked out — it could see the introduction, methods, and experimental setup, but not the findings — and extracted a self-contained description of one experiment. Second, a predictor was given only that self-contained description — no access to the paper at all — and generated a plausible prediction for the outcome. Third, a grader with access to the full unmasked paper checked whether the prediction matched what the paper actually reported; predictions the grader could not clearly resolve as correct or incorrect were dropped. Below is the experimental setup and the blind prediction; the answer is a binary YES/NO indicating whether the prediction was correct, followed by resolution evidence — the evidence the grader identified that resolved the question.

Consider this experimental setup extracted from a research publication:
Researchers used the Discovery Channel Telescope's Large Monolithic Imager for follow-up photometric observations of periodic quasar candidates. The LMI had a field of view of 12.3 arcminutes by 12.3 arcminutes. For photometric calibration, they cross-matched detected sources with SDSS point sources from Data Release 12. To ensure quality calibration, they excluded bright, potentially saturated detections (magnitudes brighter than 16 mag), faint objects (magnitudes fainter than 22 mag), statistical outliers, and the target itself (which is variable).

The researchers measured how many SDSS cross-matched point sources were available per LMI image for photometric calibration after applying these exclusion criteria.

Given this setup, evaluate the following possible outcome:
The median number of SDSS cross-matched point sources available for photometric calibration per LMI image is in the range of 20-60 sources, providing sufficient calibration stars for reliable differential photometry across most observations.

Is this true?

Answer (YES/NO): NO